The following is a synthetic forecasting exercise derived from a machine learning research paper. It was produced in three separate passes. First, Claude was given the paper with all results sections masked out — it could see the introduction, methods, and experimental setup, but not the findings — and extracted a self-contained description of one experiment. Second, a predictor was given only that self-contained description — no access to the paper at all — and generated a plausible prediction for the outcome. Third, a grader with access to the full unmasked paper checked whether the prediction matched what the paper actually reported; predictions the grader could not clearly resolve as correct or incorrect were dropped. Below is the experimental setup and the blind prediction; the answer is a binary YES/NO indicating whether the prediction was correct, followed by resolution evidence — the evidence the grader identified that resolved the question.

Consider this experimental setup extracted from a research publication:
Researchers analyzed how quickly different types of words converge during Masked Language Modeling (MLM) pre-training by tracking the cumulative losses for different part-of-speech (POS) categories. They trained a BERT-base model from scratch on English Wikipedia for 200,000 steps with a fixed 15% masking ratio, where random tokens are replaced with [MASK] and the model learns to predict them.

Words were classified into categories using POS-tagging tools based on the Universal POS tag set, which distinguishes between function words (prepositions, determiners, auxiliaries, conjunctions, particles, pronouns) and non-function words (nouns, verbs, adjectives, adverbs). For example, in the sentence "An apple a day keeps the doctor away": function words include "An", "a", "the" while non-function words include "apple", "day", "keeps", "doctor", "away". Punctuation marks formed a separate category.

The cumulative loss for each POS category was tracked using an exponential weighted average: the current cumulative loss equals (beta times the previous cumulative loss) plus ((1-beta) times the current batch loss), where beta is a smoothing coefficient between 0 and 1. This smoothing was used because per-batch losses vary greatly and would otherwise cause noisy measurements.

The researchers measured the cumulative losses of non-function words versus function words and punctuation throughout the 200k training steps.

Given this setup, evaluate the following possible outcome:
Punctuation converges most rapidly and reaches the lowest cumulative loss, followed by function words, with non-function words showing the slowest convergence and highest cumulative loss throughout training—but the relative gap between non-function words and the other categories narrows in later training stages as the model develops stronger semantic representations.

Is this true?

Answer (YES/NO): NO